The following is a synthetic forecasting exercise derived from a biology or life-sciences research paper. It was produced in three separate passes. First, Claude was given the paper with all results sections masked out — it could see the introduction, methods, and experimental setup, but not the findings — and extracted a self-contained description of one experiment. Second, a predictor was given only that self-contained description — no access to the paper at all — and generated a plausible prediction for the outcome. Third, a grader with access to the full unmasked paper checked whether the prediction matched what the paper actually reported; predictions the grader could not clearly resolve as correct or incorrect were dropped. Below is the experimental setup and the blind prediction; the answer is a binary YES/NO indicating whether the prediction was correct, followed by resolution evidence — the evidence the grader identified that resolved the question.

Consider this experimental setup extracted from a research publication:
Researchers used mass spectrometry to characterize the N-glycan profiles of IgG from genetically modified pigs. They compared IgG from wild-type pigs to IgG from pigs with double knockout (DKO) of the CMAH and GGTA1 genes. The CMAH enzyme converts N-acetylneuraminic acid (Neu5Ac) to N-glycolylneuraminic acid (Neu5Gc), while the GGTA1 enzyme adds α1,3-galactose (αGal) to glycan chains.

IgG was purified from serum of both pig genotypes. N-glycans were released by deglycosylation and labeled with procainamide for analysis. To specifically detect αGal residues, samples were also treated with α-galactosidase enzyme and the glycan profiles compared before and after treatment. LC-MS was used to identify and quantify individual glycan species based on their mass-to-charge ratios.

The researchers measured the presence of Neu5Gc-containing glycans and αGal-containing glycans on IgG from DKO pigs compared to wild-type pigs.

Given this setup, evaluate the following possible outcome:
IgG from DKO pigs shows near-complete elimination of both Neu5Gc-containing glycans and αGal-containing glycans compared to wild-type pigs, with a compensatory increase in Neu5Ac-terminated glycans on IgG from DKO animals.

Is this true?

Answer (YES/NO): NO